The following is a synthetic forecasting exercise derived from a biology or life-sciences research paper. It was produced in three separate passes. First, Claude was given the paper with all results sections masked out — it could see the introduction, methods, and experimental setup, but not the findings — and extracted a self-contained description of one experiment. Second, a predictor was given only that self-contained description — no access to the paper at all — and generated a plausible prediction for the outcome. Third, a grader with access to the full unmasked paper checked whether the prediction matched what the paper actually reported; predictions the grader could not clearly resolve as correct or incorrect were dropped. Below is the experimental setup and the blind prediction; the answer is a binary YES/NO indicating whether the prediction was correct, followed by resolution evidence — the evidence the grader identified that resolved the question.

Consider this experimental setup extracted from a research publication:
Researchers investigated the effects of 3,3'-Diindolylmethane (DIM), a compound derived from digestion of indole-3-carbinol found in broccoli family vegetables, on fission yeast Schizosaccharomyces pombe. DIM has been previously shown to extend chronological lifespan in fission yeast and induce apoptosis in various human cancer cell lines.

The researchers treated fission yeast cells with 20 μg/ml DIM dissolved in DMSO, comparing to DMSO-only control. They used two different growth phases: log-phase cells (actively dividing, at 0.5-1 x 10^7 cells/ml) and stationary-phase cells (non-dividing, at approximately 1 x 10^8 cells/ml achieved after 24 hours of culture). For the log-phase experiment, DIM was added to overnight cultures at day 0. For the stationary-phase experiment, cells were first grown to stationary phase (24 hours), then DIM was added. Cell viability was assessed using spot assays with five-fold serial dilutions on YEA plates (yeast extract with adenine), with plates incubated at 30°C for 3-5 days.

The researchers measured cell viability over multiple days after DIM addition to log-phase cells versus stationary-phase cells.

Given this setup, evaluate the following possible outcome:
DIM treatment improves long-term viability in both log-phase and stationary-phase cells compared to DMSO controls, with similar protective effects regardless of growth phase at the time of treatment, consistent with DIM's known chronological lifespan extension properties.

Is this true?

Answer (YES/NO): NO